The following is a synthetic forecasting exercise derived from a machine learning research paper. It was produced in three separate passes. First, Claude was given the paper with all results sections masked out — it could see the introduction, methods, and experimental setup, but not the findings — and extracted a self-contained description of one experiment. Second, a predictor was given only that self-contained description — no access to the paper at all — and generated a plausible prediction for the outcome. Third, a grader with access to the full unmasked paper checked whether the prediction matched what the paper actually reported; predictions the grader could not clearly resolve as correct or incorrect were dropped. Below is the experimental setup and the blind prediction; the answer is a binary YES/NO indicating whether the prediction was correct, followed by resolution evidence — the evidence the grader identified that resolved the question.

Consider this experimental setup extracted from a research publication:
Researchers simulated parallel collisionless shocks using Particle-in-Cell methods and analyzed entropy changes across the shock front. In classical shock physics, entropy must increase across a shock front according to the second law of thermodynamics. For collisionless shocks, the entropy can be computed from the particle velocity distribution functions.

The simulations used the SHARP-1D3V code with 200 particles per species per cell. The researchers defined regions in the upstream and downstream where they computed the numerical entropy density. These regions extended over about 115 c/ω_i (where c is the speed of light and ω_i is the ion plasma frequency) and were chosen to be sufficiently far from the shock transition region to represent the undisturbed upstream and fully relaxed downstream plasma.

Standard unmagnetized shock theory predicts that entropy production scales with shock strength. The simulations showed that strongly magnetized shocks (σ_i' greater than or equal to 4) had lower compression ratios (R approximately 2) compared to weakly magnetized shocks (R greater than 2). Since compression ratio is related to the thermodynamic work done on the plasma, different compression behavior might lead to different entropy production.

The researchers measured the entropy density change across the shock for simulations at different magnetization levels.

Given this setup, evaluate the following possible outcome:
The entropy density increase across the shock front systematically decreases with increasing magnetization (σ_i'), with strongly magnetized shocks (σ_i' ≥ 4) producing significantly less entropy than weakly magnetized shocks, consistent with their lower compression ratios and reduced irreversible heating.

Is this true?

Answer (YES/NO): YES